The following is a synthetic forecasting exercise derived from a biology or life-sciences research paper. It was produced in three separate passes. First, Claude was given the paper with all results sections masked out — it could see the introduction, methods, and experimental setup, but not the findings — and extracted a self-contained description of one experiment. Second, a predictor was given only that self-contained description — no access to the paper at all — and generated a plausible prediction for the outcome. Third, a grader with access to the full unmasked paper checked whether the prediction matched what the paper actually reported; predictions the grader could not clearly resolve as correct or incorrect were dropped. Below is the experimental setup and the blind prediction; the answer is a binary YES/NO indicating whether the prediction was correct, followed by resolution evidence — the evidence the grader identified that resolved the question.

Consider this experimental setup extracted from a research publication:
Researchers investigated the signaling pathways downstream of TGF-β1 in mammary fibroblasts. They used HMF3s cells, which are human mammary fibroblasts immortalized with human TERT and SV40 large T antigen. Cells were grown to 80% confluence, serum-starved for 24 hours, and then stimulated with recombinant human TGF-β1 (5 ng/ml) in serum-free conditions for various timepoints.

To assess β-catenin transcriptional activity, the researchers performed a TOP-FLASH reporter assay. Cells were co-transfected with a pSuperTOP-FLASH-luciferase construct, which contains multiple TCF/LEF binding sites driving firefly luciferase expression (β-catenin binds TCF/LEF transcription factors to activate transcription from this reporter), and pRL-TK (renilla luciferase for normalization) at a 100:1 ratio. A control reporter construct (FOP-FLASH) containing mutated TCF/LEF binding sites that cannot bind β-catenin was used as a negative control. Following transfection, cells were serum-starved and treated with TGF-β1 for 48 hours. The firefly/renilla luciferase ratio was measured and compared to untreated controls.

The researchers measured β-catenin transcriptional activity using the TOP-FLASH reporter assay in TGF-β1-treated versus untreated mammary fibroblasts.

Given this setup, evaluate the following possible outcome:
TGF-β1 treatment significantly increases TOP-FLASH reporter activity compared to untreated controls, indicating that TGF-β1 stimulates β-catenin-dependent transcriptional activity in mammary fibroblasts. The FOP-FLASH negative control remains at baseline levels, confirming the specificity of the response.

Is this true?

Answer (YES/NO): YES